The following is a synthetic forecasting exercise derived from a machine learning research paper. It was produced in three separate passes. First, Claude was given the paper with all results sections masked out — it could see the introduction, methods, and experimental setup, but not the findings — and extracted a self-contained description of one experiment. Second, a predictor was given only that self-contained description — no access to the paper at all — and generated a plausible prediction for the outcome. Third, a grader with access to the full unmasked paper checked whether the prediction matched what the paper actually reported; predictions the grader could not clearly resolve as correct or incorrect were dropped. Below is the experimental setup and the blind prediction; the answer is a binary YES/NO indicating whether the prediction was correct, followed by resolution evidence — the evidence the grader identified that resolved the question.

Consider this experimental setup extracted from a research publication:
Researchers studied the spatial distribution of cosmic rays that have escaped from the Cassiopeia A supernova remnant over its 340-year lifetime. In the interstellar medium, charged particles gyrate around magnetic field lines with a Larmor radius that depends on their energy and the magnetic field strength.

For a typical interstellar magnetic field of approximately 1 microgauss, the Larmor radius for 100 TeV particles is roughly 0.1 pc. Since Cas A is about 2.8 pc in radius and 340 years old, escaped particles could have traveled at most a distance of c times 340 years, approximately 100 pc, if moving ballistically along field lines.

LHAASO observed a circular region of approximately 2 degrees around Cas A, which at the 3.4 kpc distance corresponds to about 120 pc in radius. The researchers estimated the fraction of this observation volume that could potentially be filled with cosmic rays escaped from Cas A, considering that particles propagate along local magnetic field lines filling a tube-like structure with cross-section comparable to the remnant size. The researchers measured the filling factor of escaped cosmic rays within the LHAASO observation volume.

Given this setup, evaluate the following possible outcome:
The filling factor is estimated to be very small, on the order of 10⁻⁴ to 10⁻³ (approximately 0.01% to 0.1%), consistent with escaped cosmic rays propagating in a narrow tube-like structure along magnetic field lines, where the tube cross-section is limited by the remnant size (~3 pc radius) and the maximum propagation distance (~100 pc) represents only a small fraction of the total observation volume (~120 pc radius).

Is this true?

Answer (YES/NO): YES